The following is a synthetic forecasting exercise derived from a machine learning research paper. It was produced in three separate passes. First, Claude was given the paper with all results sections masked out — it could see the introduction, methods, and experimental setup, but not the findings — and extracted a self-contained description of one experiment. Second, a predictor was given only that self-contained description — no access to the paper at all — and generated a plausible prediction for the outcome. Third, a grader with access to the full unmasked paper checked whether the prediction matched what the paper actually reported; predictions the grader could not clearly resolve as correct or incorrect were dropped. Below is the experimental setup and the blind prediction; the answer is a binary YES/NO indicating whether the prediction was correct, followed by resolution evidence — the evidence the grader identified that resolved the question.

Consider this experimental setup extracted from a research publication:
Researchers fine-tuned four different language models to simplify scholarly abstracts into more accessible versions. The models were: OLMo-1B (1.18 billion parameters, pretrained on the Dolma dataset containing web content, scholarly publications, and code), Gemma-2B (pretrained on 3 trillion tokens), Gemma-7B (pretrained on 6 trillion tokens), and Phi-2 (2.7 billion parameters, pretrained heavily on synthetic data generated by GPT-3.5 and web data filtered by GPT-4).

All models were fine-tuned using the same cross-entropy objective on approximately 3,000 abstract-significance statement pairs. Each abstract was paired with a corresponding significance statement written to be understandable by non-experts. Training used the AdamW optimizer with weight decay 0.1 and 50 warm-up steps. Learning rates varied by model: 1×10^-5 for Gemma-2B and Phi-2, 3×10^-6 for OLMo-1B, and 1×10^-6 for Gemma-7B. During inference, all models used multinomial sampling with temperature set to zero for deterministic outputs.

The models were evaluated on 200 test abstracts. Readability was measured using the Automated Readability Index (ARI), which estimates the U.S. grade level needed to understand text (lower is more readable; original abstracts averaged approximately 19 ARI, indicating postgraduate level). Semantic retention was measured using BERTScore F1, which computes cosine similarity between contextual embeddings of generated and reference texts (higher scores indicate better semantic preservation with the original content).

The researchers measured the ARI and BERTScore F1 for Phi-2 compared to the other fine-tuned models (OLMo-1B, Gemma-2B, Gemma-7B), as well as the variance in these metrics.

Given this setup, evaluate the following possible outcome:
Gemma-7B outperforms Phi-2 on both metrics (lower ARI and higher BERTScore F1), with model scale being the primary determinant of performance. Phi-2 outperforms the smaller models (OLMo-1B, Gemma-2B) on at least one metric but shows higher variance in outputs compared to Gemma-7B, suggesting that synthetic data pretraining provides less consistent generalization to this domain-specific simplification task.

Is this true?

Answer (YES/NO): NO